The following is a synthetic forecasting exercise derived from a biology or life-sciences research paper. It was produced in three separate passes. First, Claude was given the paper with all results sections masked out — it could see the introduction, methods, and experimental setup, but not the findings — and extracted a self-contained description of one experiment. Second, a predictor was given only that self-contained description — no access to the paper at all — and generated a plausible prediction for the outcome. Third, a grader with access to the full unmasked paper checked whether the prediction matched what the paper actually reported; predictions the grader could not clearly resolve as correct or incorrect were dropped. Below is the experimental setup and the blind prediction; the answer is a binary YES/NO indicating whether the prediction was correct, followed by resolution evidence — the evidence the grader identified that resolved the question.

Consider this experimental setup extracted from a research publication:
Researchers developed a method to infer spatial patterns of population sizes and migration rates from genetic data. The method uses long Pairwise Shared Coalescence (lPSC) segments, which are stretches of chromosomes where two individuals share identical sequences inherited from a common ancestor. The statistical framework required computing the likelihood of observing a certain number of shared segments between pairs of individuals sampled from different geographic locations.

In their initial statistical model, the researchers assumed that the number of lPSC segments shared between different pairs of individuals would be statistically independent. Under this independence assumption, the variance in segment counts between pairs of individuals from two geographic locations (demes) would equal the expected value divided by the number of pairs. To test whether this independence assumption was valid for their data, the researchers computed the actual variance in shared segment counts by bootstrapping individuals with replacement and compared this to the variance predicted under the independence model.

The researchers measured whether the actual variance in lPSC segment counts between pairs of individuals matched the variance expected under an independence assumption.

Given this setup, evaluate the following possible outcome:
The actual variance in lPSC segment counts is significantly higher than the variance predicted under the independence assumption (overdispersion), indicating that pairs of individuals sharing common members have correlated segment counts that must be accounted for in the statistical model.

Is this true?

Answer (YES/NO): YES